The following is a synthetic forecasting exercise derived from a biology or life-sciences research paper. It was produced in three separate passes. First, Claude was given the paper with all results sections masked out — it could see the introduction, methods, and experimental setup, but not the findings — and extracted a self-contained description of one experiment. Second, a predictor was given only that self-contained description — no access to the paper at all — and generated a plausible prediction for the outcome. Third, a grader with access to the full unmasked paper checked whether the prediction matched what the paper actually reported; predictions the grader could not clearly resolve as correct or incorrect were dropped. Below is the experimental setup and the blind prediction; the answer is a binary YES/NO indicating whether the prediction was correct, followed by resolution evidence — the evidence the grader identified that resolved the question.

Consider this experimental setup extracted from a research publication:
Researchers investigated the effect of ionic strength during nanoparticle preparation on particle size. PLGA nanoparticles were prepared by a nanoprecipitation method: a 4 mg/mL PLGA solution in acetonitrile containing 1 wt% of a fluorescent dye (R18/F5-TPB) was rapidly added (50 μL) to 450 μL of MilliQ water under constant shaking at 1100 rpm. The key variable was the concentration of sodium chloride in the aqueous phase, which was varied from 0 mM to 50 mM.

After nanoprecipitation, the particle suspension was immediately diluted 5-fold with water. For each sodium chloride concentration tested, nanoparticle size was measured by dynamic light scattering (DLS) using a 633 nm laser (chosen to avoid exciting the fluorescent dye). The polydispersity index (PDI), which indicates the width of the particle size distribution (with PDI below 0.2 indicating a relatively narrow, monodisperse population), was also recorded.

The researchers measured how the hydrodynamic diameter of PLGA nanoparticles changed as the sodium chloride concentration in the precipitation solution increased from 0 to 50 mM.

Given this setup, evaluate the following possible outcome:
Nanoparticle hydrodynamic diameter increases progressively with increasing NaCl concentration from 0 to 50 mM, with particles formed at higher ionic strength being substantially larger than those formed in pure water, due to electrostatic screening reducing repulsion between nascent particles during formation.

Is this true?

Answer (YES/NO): YES